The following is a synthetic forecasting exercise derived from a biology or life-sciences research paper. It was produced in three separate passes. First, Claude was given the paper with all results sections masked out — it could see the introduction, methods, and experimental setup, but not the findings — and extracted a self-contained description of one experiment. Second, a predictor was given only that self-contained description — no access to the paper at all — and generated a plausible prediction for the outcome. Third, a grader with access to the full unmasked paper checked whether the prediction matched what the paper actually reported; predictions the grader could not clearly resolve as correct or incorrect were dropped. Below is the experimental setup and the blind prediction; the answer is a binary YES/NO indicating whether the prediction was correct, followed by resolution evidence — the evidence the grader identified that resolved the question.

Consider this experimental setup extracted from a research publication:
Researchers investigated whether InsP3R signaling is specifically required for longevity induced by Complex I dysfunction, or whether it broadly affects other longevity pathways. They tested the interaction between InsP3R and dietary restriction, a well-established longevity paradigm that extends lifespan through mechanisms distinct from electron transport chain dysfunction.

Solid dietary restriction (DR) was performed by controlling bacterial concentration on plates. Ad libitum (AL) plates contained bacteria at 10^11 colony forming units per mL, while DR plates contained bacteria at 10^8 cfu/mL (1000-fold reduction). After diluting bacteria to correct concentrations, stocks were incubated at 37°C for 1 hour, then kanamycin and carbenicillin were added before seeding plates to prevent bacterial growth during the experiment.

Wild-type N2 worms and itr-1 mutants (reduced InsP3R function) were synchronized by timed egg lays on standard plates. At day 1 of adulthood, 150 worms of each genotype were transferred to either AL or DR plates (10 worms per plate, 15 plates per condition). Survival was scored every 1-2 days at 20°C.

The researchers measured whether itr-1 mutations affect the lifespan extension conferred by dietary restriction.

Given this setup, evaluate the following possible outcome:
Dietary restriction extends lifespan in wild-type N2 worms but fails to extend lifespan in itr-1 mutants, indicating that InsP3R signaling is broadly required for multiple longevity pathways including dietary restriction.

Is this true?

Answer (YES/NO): NO